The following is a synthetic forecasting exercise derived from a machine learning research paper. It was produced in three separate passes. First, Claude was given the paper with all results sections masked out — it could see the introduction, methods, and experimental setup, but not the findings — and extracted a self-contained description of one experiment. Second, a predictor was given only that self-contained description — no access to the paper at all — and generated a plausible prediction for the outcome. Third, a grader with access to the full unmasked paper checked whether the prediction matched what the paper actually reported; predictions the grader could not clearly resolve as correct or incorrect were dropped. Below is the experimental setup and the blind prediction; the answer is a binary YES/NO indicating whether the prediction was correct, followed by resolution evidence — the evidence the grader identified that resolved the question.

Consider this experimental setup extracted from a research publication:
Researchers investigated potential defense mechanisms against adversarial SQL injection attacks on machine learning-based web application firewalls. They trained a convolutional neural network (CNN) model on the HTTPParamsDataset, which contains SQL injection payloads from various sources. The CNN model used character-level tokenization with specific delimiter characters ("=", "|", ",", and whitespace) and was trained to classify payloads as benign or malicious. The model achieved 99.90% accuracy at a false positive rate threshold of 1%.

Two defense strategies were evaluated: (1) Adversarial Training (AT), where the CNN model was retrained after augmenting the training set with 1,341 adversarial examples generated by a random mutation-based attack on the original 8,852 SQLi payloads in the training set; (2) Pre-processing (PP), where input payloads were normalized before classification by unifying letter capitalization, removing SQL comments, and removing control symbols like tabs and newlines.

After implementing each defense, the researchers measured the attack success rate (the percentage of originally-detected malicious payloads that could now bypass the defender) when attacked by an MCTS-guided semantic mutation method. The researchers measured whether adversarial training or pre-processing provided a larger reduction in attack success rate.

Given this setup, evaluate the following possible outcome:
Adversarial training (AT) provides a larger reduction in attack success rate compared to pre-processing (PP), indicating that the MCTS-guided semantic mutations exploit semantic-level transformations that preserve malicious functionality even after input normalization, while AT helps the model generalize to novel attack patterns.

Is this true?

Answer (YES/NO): YES